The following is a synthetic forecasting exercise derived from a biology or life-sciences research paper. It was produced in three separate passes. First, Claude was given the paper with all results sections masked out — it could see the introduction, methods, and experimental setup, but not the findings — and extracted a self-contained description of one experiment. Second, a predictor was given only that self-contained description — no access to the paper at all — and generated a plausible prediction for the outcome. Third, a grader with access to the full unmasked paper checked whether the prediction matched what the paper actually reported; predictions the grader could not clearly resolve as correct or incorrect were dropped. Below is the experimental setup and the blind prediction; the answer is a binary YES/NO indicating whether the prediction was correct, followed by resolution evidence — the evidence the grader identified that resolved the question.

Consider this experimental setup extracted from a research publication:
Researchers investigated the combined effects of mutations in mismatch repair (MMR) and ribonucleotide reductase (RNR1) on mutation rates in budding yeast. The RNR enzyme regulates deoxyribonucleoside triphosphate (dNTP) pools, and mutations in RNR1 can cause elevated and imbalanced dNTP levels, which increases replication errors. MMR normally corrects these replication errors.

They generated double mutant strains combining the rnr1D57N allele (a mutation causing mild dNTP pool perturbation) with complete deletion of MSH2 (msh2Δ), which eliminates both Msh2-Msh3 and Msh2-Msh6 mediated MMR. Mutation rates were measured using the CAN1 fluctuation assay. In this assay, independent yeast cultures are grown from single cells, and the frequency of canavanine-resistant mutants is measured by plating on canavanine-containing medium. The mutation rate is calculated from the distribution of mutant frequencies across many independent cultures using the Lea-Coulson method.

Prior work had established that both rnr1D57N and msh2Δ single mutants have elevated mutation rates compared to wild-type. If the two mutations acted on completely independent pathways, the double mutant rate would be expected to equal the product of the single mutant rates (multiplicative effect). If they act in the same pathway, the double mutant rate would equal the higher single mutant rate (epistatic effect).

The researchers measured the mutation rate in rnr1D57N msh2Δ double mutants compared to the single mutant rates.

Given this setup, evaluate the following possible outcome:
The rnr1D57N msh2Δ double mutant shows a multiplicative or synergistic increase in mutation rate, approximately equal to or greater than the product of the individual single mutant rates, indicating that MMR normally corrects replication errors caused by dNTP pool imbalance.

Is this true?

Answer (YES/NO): YES